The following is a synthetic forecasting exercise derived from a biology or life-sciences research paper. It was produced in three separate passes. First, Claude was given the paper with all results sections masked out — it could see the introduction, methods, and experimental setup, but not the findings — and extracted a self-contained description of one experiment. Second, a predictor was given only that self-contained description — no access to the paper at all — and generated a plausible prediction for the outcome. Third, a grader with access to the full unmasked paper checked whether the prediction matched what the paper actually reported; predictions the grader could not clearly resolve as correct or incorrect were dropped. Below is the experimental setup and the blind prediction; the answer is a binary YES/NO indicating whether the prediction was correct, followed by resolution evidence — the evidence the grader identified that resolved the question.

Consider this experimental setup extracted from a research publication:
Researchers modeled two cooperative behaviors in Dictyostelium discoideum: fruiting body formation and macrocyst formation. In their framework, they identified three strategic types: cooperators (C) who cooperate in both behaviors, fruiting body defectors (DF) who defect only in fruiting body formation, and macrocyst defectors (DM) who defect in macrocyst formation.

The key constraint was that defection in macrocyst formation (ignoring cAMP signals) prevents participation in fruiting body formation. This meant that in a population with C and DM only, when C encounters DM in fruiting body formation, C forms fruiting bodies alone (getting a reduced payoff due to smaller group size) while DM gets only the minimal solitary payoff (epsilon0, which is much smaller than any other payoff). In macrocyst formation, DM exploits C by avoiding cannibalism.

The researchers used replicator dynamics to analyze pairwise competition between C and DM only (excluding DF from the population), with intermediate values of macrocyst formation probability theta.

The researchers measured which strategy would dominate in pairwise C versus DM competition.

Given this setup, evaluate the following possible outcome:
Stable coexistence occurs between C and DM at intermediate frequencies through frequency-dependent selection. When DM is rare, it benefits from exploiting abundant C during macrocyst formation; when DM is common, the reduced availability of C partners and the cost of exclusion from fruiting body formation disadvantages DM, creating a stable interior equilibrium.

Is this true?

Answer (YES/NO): NO